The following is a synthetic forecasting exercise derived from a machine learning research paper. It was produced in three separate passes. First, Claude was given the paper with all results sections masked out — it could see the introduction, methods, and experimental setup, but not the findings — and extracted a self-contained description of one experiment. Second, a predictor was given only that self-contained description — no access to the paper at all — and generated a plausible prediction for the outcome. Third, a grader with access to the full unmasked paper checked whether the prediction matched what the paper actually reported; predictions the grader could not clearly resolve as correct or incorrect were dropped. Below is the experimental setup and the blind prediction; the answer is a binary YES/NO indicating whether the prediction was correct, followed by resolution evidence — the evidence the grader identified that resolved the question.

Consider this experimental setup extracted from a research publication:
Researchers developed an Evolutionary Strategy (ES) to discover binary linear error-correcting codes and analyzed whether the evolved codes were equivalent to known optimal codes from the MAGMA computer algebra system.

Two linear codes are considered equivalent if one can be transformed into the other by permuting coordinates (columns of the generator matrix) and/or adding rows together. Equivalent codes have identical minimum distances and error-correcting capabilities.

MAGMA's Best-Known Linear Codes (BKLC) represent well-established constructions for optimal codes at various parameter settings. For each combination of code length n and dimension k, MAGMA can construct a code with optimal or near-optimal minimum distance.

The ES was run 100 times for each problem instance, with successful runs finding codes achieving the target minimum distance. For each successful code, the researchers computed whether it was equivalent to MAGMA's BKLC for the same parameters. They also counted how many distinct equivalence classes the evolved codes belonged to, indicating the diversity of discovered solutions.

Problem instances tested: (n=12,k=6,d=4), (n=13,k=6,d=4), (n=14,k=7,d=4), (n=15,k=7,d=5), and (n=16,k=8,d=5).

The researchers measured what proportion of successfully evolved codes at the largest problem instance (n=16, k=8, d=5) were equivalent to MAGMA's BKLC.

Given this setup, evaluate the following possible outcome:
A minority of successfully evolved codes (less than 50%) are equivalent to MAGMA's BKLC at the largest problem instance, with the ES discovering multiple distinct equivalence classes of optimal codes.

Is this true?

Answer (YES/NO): NO